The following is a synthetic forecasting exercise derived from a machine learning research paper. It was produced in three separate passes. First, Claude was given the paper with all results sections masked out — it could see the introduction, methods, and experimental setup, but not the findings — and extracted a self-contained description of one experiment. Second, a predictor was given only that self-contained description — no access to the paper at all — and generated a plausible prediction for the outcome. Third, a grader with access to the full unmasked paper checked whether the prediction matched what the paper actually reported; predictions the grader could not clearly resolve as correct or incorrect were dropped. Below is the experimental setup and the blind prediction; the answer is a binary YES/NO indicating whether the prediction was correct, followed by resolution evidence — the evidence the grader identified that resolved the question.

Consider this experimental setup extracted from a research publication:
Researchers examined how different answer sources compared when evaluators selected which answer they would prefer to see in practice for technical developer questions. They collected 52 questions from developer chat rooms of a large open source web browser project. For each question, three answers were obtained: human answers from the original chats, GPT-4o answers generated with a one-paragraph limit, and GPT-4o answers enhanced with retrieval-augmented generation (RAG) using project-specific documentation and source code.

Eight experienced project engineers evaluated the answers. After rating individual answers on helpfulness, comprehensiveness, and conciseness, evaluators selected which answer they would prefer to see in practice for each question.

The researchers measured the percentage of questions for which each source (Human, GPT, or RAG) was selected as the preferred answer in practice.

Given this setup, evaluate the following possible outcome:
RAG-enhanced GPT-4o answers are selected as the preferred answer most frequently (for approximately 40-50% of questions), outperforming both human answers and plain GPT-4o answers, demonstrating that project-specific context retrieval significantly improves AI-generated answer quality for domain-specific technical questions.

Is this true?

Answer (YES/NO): NO